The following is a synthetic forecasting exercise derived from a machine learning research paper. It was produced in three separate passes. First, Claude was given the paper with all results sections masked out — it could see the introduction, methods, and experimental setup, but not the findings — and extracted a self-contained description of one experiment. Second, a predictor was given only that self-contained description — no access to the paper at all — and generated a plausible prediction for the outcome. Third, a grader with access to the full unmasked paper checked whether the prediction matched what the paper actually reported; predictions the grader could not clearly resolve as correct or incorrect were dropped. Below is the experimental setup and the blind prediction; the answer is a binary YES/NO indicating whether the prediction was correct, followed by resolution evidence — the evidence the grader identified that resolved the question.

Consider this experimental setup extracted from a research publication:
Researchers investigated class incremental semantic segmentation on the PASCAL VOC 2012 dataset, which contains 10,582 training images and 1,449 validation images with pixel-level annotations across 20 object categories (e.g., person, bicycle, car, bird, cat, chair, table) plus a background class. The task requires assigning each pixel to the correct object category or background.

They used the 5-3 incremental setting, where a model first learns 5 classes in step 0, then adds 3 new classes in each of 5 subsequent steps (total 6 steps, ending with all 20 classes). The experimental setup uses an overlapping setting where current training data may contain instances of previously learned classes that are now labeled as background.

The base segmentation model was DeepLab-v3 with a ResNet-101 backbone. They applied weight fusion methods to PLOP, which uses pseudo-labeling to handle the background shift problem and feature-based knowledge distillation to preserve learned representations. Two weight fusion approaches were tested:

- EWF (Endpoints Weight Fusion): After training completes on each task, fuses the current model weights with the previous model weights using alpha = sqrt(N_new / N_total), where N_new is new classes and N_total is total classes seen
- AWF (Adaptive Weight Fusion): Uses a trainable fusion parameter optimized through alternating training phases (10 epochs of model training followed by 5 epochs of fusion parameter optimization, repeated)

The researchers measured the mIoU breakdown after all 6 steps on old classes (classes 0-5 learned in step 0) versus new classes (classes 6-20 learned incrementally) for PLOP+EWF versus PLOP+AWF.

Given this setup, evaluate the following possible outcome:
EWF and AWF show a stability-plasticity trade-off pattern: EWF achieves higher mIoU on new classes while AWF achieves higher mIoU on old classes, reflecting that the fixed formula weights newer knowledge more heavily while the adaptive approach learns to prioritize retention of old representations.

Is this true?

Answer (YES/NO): NO